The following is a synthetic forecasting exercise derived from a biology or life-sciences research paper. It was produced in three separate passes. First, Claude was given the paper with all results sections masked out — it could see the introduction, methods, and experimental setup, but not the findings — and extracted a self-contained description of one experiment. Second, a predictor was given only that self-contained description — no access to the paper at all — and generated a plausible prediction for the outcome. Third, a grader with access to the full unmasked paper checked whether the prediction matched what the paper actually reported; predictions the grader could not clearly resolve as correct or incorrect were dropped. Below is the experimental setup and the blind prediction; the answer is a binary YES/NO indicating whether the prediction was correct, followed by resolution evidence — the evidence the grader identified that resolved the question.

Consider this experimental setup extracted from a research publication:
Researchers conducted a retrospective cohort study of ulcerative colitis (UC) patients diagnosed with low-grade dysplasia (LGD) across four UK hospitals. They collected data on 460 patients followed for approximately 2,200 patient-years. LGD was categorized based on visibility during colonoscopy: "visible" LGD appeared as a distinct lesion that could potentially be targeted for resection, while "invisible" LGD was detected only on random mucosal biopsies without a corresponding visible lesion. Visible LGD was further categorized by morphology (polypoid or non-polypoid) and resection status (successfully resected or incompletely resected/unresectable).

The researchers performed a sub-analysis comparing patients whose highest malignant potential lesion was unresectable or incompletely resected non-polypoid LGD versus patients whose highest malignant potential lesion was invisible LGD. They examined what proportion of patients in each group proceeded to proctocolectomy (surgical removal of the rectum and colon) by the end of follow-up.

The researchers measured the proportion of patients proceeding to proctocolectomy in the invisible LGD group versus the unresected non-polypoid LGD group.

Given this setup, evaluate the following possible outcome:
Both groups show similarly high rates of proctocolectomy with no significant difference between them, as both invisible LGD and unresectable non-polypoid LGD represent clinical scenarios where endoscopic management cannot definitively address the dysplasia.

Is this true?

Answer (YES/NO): NO